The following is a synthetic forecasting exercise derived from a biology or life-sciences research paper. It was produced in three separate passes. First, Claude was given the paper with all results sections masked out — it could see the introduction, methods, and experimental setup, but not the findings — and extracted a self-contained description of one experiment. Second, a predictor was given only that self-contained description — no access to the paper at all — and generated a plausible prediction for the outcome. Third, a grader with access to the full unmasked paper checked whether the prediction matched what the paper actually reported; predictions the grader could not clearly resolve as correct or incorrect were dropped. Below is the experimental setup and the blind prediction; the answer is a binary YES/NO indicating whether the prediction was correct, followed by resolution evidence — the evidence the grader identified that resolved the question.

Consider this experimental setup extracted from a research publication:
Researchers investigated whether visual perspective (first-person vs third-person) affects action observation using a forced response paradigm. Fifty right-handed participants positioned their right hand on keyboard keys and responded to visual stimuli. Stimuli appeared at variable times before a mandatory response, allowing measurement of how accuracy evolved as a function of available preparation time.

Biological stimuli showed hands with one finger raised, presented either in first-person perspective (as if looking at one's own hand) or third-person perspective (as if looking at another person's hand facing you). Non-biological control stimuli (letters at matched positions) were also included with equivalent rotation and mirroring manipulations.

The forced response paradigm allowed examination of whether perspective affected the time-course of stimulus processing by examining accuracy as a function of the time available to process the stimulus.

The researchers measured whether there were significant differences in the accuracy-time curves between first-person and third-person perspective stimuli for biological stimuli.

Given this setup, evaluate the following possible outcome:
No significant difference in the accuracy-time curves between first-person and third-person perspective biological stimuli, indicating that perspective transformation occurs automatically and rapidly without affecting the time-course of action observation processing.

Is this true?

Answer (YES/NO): YES